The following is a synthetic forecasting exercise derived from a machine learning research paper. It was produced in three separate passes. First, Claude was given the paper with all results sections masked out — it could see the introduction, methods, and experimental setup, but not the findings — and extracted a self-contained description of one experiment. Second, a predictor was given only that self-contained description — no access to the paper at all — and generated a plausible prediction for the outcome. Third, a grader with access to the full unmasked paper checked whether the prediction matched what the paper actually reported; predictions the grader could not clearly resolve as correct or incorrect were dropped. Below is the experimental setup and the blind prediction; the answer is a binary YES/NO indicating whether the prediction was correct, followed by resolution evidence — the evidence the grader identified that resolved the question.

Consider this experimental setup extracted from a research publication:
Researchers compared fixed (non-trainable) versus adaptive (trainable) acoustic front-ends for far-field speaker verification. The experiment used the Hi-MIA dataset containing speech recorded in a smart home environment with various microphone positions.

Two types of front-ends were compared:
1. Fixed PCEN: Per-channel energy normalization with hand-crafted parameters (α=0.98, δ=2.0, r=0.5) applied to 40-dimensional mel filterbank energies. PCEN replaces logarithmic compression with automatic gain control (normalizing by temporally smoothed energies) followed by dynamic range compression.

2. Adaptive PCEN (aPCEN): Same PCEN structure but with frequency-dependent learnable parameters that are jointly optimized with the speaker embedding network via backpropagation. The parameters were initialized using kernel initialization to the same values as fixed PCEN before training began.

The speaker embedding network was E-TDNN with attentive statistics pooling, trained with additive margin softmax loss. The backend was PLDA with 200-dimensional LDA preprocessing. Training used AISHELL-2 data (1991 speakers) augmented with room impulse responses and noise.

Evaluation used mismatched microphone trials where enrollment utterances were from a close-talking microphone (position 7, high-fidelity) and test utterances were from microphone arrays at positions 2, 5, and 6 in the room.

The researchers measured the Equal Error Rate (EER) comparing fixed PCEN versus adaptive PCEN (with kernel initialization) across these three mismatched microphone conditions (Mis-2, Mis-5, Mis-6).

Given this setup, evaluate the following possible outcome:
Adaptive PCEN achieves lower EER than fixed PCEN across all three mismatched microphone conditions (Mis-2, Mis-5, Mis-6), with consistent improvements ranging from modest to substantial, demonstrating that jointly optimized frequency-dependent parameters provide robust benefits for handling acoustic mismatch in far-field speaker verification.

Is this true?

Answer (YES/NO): NO